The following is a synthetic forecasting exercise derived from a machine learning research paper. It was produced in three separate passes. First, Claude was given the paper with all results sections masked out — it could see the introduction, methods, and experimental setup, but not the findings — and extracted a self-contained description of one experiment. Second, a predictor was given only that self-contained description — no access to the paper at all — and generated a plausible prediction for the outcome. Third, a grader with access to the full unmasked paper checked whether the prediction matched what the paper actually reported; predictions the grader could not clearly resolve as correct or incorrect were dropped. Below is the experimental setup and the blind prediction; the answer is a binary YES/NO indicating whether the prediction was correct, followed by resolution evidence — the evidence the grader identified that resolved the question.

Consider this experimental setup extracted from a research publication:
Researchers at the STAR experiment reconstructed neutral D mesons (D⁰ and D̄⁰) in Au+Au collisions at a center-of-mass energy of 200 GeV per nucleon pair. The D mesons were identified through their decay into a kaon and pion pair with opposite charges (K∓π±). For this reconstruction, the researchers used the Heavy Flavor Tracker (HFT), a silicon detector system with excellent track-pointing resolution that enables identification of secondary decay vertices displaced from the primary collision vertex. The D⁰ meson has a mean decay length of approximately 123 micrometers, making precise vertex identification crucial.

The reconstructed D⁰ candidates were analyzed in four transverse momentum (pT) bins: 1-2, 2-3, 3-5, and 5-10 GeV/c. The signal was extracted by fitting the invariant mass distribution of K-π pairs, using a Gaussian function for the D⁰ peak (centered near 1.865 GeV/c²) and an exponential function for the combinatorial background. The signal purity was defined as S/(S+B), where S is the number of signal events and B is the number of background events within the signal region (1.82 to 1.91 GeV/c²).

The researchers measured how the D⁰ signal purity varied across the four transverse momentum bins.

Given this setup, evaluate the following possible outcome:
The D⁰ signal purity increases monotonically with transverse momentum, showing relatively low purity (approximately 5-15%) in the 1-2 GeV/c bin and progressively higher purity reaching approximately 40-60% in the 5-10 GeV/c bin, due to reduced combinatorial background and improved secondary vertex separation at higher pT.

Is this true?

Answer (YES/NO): NO